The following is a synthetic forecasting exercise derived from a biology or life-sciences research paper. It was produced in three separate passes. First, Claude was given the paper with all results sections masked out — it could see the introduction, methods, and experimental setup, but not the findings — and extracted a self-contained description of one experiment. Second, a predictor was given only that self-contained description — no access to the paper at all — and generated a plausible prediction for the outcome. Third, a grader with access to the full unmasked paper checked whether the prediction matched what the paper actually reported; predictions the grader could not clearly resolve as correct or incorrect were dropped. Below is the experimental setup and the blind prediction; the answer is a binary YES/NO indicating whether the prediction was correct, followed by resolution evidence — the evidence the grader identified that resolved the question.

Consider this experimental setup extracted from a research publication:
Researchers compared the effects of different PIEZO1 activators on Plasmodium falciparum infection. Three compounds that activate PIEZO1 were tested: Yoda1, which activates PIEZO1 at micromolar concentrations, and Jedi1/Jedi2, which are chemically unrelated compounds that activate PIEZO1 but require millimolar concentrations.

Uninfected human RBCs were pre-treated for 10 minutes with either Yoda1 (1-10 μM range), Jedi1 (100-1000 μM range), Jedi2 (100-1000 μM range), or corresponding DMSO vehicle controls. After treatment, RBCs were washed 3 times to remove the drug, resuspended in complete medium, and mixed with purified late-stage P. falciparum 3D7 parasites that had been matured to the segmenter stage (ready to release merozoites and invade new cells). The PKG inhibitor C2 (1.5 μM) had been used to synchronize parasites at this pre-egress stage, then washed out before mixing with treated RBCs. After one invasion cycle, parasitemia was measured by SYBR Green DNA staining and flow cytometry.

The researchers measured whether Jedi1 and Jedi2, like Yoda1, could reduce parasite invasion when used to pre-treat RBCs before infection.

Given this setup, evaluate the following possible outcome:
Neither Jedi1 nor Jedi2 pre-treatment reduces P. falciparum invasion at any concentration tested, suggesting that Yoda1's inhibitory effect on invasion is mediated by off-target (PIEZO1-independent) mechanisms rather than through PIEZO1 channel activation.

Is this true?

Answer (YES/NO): NO